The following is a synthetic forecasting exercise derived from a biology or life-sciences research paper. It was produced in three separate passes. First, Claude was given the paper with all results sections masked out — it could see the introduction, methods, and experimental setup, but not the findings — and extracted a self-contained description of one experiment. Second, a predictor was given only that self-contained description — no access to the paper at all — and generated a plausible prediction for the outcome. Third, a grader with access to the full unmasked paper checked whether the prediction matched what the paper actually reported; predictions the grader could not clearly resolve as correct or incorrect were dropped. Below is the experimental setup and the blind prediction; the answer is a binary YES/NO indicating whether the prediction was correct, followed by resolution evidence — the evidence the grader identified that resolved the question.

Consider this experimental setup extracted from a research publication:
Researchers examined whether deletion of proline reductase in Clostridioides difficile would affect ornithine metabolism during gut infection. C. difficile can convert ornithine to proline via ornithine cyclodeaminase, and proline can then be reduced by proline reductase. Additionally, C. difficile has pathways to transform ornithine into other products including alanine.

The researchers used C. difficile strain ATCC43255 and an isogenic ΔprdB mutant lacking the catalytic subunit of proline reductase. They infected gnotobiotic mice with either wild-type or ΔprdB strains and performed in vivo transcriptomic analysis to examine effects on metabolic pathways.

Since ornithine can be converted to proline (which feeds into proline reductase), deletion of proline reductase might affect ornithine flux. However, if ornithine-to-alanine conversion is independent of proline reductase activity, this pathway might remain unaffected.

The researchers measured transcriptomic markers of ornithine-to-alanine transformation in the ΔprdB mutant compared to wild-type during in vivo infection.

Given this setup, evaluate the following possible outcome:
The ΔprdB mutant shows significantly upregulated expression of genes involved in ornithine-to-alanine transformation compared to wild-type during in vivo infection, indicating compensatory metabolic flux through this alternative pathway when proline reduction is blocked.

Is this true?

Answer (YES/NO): NO